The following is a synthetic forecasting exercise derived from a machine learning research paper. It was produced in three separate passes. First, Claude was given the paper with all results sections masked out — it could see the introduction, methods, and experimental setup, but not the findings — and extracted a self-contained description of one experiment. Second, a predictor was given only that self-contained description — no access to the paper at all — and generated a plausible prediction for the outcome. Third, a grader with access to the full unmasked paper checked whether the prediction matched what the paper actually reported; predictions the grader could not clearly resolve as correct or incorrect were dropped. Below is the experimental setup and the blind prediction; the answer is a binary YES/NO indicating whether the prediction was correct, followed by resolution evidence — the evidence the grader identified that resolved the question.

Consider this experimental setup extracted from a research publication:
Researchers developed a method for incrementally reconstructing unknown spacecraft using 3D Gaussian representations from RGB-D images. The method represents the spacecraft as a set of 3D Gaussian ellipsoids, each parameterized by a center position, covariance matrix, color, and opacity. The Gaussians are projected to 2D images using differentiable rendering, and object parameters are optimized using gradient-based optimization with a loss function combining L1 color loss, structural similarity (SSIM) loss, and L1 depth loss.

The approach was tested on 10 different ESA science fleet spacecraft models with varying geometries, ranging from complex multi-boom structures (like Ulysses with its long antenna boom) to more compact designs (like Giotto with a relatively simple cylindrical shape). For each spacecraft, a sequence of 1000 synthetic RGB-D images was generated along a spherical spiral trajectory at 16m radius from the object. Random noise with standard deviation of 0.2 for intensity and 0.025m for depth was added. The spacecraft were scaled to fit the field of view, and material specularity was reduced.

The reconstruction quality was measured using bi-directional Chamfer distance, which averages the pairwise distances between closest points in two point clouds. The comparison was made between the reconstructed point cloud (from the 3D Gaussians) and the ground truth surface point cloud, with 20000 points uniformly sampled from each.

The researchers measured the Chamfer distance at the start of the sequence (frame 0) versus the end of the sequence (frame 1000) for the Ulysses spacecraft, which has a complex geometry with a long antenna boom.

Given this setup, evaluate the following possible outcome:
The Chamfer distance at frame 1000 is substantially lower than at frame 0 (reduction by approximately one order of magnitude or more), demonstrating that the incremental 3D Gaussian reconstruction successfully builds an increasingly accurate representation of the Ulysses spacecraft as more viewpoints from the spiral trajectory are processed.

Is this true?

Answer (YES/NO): NO